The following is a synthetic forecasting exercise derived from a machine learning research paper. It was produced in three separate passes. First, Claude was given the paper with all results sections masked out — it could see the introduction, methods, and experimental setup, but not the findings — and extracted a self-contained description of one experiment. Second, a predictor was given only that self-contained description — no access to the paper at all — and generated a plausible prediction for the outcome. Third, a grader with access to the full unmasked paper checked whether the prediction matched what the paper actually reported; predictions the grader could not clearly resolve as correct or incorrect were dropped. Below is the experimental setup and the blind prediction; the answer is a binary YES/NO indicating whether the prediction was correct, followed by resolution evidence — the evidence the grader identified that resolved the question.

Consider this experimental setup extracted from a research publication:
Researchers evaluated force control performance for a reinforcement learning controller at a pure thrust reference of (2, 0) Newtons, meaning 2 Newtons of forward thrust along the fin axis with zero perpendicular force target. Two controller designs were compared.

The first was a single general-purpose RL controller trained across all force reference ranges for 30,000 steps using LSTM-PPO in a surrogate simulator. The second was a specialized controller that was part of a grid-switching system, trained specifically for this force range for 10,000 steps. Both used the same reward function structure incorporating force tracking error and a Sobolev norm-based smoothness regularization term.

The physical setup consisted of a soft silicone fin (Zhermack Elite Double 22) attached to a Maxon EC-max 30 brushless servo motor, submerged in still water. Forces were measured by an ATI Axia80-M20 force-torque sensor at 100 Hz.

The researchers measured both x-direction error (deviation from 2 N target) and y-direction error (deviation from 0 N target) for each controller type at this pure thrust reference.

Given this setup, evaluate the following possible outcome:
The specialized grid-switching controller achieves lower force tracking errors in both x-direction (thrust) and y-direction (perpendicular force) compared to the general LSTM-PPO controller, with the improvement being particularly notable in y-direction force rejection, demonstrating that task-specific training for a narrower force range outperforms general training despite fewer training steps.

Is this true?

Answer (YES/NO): NO